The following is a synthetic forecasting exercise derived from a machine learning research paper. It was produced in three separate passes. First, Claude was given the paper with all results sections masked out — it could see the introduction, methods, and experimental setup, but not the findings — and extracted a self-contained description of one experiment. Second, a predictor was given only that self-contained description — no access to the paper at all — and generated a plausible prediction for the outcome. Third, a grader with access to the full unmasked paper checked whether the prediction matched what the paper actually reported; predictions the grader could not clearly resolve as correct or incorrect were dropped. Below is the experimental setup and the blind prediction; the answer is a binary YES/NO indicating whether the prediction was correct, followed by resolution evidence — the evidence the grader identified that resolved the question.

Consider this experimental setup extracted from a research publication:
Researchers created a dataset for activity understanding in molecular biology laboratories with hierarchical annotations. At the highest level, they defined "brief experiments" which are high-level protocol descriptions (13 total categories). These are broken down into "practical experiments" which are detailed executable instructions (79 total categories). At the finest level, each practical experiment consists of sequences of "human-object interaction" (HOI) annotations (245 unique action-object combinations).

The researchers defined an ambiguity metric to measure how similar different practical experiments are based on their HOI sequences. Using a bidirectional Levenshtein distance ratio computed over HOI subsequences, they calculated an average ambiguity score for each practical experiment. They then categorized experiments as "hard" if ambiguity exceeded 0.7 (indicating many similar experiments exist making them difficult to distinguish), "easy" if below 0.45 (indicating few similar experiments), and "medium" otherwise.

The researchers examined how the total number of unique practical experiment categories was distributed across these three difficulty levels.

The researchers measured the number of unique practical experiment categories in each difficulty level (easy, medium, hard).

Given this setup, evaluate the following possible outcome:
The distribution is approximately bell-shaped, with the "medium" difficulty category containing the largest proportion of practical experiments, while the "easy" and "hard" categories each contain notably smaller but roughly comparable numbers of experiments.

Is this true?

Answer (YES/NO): NO